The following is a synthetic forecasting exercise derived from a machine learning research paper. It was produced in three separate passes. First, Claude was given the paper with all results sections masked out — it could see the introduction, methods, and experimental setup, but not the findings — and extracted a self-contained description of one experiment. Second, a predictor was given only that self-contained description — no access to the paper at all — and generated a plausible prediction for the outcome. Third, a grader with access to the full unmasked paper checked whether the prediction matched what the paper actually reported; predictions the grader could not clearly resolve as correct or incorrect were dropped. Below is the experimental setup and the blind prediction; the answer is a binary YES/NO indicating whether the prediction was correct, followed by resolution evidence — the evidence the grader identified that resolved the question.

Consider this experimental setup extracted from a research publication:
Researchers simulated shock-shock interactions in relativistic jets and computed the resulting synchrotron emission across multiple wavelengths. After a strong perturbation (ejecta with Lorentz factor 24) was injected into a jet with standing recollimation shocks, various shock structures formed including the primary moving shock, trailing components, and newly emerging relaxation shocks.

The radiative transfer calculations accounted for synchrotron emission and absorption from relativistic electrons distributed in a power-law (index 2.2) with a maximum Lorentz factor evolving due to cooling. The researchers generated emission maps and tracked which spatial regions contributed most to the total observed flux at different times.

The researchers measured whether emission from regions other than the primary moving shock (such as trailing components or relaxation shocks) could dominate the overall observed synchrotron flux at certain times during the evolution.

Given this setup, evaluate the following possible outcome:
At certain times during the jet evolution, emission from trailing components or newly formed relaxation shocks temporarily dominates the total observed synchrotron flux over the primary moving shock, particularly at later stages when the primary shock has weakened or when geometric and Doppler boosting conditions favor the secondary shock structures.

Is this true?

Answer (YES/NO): YES